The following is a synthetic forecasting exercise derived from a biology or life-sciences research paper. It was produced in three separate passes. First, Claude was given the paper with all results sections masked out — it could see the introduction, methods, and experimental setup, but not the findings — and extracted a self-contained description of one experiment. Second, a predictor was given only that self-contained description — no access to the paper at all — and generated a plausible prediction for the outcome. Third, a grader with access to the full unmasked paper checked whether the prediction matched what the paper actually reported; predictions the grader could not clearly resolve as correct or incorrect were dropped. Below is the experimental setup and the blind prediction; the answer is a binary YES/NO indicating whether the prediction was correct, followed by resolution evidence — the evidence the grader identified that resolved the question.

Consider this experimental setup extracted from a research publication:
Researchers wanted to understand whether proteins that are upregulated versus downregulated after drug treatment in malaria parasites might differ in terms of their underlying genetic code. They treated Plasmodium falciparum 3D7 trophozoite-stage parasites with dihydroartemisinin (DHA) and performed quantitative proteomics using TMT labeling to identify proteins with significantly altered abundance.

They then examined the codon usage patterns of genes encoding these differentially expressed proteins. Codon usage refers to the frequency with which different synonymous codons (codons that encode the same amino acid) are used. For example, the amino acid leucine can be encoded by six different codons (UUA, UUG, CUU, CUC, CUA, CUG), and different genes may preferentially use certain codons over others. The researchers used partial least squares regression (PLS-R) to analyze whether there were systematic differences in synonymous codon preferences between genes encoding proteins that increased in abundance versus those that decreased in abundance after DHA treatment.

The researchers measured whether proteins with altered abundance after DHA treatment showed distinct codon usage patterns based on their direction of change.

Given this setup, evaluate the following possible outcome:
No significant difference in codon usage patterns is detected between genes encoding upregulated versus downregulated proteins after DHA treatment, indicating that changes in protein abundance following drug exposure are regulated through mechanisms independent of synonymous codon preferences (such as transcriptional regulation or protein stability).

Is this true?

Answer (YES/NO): NO